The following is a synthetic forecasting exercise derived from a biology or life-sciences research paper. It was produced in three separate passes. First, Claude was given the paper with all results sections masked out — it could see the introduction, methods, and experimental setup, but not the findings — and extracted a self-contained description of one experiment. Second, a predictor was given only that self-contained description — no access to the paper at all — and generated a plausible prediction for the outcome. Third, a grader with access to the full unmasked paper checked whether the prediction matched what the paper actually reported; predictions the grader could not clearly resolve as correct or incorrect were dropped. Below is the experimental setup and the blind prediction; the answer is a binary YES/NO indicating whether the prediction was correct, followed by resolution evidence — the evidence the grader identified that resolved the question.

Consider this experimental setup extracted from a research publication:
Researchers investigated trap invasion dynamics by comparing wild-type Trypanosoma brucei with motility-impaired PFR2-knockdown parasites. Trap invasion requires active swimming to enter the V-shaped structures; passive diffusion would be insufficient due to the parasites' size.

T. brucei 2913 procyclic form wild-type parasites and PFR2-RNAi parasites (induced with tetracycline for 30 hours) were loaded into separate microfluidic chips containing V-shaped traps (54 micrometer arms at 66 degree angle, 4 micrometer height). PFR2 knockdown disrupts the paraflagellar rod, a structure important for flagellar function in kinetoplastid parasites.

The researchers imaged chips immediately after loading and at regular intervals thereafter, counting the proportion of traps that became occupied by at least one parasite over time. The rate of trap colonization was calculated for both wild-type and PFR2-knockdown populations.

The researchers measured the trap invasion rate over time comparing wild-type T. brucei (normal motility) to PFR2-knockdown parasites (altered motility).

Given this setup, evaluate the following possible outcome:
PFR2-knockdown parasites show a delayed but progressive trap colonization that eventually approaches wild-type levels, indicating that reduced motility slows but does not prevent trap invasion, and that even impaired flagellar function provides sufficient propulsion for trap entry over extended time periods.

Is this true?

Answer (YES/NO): NO